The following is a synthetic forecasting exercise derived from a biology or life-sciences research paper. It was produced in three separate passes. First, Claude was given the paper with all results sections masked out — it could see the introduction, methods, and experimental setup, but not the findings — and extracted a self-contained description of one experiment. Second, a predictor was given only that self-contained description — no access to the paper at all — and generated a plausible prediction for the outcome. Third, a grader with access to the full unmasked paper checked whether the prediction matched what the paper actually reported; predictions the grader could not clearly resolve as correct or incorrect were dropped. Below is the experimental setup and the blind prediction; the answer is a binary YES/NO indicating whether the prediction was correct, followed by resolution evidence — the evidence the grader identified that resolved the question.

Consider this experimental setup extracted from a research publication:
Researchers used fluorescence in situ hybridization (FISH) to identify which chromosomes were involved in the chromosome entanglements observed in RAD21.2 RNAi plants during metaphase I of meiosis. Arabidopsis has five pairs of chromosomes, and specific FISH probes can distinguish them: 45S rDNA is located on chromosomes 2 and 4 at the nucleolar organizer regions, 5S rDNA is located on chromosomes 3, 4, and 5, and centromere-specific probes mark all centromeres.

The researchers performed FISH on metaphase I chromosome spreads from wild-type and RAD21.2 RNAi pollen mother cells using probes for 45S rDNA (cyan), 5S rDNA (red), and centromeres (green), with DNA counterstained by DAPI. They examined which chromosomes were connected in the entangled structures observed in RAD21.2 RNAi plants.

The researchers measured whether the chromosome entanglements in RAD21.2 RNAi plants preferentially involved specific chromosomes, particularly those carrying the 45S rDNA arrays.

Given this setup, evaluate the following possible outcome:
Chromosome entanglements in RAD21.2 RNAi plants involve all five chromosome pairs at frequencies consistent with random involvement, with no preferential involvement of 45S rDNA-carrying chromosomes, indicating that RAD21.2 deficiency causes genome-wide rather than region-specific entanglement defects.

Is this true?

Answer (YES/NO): NO